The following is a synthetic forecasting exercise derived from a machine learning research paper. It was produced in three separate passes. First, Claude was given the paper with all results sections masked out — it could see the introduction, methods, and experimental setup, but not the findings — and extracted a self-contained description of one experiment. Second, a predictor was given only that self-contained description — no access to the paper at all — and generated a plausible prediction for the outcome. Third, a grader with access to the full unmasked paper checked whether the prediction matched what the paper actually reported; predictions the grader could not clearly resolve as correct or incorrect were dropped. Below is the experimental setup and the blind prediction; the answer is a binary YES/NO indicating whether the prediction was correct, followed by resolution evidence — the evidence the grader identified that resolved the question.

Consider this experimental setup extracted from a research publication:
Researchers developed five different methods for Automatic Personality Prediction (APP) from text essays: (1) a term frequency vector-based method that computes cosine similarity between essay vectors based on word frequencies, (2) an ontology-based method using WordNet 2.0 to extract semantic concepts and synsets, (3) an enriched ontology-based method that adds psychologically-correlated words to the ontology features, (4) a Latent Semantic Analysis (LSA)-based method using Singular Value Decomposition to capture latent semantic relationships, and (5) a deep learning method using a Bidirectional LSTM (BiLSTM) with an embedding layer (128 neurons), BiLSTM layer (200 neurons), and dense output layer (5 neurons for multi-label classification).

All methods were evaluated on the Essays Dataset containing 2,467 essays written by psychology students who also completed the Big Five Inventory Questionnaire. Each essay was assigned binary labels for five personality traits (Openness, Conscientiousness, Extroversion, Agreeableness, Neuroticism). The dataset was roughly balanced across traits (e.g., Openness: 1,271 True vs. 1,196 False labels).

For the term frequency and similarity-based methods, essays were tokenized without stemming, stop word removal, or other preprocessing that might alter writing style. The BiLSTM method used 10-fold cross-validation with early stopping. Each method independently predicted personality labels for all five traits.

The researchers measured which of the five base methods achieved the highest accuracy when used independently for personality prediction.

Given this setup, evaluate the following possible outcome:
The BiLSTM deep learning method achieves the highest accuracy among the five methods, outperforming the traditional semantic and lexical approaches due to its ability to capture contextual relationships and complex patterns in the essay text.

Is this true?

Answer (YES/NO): NO